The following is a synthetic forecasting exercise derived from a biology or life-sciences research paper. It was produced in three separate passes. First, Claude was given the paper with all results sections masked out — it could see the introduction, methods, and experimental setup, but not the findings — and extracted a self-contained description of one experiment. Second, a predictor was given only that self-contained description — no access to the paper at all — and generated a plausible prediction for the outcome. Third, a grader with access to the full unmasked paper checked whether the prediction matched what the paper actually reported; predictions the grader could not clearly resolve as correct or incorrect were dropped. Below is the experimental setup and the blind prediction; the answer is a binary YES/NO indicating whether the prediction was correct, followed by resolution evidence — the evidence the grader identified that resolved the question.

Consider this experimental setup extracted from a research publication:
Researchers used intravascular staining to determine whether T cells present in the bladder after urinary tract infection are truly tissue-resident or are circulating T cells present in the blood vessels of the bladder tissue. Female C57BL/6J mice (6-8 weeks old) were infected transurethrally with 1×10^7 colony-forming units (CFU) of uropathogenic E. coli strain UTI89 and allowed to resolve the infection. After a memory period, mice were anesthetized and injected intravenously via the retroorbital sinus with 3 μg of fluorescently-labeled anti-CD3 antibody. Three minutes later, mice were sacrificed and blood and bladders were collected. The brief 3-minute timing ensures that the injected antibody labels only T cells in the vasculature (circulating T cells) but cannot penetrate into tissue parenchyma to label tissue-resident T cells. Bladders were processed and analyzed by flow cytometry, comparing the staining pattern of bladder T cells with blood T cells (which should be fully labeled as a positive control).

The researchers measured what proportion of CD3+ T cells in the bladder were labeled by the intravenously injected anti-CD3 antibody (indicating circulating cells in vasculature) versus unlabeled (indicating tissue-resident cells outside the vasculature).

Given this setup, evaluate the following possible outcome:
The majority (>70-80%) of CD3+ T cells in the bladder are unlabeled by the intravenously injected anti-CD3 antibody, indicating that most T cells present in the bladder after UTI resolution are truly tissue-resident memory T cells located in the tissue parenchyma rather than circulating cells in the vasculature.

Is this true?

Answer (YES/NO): YES